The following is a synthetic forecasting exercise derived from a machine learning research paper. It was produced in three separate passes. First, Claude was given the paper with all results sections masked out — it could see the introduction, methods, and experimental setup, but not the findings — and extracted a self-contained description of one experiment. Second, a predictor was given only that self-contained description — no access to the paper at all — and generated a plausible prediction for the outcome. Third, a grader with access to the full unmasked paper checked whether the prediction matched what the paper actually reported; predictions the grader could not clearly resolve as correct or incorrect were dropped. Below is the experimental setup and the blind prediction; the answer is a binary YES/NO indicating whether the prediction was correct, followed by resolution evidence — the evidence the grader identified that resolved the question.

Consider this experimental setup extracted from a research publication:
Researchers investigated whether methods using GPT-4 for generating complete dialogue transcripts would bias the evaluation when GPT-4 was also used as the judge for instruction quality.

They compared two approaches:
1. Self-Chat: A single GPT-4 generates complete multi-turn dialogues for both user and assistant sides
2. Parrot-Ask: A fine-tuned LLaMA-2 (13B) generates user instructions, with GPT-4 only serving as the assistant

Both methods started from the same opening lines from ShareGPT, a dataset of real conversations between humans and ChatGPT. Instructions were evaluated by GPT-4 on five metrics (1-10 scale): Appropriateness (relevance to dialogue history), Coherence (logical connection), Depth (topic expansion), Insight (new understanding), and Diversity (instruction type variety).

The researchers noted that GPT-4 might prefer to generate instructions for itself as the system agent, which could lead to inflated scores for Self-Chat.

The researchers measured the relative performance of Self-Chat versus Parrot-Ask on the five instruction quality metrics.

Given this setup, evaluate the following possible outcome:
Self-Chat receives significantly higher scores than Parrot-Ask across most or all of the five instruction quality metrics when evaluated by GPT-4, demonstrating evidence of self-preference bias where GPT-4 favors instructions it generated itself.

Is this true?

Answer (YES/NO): NO